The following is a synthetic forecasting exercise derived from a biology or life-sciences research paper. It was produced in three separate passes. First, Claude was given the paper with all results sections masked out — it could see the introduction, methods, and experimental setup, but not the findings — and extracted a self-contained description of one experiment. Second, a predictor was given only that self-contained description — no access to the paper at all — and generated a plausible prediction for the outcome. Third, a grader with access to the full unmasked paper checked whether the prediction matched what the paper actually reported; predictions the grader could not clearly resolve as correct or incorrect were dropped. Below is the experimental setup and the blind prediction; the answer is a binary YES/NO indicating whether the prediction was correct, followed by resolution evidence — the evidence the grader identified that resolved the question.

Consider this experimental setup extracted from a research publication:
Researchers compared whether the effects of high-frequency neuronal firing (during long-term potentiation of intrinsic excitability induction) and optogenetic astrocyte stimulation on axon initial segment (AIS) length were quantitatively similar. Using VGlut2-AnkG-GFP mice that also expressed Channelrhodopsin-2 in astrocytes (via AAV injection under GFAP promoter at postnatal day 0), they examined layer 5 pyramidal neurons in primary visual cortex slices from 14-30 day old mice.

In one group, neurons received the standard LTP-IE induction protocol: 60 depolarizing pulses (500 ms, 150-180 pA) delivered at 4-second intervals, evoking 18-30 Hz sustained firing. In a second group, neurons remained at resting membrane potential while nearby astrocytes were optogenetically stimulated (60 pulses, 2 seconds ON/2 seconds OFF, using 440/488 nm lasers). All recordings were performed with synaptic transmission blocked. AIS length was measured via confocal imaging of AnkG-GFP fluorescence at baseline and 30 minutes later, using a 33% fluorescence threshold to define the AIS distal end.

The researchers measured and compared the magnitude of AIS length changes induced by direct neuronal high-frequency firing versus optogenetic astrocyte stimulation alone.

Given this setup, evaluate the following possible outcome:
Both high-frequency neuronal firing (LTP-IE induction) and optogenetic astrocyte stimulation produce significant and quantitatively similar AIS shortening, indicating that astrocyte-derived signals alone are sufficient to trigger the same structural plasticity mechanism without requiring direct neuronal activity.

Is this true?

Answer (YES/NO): NO